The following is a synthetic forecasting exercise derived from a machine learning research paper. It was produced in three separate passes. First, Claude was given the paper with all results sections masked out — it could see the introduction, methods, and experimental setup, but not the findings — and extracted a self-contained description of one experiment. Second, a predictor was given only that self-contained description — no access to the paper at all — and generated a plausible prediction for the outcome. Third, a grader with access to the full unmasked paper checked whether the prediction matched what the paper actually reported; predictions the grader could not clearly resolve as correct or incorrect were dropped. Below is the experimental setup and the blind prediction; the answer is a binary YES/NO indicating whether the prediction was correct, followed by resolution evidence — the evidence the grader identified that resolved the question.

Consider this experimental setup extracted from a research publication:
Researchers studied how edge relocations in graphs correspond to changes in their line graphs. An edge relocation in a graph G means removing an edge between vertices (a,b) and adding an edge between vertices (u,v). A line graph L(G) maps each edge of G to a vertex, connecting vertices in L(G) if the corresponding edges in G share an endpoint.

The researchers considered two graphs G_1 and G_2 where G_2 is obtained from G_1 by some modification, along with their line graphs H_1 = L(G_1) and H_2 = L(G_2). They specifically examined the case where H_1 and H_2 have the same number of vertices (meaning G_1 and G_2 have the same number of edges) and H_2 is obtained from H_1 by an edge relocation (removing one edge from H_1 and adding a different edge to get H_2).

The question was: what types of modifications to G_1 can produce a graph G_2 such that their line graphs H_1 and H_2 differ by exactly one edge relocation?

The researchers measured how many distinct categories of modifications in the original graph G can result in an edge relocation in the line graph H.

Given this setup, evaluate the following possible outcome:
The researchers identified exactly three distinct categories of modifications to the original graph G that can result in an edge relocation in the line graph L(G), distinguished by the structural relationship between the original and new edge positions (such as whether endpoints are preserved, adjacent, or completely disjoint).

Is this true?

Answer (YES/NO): NO